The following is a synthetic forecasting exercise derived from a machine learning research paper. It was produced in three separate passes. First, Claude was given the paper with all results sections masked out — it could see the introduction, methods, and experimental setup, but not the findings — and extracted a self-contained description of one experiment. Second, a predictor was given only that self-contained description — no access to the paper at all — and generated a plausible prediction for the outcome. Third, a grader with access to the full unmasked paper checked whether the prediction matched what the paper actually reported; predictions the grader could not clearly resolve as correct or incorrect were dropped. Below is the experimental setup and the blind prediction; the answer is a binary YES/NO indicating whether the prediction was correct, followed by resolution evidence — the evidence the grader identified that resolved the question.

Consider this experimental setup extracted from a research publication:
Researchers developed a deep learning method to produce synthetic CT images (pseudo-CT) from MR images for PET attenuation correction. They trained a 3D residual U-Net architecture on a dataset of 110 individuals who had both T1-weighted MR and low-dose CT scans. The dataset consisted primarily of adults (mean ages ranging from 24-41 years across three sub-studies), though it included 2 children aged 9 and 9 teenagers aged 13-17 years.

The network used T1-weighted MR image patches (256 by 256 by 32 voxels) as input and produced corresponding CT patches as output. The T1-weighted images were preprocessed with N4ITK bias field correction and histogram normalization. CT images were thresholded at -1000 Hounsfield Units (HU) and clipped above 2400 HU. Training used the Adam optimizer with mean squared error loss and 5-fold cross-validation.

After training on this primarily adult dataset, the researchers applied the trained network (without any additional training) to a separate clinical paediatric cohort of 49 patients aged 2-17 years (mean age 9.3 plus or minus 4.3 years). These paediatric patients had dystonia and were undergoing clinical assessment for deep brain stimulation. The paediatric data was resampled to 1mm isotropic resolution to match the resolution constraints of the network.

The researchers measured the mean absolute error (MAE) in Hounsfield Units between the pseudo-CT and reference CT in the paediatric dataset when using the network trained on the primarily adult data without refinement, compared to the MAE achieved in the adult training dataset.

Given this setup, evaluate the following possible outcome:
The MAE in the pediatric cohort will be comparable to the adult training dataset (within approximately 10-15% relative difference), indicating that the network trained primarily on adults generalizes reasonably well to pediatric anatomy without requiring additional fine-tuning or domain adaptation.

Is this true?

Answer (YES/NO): NO